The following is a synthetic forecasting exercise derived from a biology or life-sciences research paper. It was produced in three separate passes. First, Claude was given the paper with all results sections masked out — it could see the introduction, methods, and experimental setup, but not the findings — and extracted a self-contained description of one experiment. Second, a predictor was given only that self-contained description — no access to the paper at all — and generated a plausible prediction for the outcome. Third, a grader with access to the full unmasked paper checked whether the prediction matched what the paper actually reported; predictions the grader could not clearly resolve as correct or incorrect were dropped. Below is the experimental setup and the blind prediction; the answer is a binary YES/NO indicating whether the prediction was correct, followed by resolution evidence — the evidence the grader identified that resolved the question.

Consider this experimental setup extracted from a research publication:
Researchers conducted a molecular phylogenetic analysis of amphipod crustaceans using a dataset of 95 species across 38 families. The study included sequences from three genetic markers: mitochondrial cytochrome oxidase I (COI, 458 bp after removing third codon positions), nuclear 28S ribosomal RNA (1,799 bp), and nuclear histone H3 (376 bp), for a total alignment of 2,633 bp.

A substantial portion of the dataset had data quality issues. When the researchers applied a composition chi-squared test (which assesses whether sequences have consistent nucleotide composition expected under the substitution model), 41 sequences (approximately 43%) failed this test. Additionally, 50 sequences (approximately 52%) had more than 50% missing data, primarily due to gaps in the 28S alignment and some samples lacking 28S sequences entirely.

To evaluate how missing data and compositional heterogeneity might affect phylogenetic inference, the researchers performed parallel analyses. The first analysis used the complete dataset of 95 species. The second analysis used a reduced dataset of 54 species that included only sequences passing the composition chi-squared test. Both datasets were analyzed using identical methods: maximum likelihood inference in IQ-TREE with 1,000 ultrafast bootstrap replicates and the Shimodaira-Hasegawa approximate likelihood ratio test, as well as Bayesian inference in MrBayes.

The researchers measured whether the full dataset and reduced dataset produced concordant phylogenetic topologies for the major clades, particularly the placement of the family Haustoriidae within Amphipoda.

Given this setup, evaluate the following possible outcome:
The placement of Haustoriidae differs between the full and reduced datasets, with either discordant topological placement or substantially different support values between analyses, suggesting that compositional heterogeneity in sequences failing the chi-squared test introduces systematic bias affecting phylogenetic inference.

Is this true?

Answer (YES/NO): NO